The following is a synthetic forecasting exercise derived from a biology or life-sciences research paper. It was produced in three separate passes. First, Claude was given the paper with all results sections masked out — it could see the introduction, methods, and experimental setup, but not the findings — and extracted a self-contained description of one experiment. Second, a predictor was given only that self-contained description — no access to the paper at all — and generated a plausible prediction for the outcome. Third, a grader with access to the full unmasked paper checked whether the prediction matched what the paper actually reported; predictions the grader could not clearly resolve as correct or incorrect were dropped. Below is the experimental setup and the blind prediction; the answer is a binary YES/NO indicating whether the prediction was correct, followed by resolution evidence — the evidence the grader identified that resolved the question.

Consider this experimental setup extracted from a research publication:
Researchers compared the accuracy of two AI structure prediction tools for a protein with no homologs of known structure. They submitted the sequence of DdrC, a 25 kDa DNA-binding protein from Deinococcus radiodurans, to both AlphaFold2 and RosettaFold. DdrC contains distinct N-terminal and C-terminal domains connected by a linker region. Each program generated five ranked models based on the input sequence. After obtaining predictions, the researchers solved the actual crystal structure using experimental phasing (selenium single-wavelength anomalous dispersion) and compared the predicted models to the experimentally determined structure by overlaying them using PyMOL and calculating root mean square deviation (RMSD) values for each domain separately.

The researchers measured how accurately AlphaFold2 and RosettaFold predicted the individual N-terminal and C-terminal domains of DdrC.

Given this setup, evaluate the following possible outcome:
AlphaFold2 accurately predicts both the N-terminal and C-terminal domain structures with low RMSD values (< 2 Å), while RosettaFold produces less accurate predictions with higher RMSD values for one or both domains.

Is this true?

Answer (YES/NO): YES